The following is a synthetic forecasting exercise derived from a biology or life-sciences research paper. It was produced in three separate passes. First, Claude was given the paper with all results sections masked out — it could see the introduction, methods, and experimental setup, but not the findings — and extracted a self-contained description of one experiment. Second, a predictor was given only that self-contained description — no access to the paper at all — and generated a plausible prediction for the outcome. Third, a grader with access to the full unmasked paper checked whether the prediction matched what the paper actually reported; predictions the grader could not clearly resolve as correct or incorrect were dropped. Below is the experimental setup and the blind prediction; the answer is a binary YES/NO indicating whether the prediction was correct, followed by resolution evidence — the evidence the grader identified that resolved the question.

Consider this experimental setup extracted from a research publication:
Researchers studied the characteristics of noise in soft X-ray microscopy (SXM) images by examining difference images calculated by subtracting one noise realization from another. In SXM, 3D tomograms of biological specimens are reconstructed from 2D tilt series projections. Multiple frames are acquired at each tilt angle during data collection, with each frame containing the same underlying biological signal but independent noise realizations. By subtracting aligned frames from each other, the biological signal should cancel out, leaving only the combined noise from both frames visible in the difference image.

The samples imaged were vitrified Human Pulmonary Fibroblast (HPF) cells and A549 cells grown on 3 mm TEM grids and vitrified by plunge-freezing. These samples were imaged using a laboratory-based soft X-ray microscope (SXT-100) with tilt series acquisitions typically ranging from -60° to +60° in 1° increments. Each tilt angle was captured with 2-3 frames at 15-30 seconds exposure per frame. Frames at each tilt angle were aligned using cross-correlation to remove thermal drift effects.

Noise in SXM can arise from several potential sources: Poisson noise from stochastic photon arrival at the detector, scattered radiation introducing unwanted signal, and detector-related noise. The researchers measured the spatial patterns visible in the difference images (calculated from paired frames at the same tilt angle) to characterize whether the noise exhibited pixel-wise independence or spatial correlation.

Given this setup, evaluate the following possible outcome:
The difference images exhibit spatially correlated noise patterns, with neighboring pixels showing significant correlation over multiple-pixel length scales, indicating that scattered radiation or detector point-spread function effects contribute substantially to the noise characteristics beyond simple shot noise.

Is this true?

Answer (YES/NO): YES